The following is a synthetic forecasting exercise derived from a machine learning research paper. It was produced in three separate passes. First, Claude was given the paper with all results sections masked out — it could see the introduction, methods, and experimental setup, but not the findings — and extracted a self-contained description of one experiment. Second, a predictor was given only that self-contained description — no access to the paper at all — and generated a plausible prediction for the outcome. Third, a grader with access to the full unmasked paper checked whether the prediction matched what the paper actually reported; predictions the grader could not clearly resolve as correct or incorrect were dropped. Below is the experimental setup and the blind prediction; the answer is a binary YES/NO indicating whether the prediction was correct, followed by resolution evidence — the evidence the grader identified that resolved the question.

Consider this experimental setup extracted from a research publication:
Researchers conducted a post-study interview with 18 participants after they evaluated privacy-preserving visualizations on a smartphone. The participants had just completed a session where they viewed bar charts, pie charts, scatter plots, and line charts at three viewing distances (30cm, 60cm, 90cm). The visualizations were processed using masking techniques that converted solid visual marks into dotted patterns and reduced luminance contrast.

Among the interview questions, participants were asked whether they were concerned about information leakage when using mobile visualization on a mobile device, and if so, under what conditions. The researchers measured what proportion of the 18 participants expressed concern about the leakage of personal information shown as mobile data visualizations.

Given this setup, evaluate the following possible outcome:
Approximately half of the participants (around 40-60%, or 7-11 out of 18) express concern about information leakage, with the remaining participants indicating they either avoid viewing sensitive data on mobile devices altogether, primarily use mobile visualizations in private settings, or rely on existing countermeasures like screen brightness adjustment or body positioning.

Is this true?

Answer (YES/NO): NO